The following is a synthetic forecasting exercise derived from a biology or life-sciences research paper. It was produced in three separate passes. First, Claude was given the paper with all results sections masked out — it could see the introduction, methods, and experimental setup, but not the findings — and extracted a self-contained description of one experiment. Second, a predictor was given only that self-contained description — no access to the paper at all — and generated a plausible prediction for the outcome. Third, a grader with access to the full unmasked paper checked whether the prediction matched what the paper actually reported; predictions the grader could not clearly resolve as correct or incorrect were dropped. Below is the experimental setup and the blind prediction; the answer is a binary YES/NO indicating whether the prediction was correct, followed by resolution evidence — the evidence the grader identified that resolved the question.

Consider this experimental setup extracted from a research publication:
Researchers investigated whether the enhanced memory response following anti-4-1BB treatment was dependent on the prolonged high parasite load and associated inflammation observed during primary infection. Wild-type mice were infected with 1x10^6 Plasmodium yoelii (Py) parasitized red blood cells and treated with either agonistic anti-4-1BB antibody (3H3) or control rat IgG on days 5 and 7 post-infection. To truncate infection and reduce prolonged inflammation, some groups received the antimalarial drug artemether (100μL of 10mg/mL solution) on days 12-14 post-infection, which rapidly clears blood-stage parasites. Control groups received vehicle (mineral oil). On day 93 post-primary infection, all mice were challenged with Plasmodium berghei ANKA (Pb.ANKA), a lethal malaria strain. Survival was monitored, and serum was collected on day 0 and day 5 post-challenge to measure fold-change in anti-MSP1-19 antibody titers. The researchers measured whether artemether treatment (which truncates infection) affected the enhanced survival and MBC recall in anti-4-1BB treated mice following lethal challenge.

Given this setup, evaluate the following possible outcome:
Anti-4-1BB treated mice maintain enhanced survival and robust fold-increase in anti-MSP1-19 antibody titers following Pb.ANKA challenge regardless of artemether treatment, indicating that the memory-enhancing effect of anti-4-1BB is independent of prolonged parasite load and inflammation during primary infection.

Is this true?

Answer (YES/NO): YES